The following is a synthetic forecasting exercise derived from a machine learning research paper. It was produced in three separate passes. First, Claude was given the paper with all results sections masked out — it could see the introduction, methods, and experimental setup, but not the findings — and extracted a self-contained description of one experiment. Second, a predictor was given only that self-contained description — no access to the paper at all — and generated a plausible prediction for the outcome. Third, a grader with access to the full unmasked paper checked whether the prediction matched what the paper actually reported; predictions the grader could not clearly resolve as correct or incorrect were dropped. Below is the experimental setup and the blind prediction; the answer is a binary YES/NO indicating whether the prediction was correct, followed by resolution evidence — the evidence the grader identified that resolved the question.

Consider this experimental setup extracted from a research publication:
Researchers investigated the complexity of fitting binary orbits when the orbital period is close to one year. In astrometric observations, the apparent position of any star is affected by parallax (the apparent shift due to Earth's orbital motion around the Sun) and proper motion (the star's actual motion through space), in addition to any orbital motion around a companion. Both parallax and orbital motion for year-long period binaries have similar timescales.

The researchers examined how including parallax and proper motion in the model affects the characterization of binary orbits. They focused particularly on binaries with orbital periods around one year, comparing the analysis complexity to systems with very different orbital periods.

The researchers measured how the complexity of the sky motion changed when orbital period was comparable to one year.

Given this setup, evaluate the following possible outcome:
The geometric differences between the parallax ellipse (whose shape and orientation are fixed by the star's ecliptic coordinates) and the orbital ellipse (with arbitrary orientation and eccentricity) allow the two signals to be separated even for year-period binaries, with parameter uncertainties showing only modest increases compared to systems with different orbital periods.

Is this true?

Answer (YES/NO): NO